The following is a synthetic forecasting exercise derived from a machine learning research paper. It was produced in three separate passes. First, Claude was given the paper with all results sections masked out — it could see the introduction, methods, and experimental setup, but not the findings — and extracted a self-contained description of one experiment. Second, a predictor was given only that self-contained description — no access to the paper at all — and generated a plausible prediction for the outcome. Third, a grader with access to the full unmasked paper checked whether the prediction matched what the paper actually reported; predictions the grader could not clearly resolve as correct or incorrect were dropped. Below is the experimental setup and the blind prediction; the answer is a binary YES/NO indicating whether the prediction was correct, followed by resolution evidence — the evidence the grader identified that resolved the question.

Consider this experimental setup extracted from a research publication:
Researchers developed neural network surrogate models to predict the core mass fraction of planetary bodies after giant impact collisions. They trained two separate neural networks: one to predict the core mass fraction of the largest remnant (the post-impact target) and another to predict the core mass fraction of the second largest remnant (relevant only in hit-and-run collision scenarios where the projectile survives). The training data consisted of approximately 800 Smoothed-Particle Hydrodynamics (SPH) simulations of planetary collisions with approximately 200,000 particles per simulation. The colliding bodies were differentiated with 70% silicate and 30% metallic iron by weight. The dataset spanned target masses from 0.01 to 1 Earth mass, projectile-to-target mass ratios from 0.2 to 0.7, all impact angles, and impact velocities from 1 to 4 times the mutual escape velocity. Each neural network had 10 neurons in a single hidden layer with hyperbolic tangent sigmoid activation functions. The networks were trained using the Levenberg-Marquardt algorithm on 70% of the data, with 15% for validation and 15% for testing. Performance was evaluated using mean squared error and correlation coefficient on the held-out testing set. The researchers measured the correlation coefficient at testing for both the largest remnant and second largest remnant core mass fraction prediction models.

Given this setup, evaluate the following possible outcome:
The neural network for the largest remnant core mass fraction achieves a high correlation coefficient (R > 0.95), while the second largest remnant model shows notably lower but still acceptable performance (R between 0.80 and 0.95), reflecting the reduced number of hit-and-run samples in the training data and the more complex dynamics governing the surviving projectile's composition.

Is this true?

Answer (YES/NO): NO